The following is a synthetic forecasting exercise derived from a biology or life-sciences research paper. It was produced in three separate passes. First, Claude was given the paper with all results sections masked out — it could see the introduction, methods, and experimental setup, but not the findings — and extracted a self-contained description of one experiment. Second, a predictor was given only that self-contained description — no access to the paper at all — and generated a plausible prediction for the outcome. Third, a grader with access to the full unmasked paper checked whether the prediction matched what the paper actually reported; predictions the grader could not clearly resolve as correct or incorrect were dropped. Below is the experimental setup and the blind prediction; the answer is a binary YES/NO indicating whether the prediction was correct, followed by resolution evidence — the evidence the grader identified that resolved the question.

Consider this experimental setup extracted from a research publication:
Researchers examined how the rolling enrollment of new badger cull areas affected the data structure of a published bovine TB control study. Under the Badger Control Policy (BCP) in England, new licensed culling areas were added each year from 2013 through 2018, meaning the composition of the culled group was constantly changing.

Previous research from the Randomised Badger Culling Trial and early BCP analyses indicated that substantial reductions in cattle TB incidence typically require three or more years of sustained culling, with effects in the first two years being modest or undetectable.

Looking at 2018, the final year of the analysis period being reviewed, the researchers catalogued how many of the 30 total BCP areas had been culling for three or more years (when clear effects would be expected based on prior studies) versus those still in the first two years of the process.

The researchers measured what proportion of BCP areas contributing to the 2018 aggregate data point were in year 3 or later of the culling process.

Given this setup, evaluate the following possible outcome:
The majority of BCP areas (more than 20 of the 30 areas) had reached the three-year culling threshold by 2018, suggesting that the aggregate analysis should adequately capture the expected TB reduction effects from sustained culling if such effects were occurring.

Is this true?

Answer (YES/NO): NO